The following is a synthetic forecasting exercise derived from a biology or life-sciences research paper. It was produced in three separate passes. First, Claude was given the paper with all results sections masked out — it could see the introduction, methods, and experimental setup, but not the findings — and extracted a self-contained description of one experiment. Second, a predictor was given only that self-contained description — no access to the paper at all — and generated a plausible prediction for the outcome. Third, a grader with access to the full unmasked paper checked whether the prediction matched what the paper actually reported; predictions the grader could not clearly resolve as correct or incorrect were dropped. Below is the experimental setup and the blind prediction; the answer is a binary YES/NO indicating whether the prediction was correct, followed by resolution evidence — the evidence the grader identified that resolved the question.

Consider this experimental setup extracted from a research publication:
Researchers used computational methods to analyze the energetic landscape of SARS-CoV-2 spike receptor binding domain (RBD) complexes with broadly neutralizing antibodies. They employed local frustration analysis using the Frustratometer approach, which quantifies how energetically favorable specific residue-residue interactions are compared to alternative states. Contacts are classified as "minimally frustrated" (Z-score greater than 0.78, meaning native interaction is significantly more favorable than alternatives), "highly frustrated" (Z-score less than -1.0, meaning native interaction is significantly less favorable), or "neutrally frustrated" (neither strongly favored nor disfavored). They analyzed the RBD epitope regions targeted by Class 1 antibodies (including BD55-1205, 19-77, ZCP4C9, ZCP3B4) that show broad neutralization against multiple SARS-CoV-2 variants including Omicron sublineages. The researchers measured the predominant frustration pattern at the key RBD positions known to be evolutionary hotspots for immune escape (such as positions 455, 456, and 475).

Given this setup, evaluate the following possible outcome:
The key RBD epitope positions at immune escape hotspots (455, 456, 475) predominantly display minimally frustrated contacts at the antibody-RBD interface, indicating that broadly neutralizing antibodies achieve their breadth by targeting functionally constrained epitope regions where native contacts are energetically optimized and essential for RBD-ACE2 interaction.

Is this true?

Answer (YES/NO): NO